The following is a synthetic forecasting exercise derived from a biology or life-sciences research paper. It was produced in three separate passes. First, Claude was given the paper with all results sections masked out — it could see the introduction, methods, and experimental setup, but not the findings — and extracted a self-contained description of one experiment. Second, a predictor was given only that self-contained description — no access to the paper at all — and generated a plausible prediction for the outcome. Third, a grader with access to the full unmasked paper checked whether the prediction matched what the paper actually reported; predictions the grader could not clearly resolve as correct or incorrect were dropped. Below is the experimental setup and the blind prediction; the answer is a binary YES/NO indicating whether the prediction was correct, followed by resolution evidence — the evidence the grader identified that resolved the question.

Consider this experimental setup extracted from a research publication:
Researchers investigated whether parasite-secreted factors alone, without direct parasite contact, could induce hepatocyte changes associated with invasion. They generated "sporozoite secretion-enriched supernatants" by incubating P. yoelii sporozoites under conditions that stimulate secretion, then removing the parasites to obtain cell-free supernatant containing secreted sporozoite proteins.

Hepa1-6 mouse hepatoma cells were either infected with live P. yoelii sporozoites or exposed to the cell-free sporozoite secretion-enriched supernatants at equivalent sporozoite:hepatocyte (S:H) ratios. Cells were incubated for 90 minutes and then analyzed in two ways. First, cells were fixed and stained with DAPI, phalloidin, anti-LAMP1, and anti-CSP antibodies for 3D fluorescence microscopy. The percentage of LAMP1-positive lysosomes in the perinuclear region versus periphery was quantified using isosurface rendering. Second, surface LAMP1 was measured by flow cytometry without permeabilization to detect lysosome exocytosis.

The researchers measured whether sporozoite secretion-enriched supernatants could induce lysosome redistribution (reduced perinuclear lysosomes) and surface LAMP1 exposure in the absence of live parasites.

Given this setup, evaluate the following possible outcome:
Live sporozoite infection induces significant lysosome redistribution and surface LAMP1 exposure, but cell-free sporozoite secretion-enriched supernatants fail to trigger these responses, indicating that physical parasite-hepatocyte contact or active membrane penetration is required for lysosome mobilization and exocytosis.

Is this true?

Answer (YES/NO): NO